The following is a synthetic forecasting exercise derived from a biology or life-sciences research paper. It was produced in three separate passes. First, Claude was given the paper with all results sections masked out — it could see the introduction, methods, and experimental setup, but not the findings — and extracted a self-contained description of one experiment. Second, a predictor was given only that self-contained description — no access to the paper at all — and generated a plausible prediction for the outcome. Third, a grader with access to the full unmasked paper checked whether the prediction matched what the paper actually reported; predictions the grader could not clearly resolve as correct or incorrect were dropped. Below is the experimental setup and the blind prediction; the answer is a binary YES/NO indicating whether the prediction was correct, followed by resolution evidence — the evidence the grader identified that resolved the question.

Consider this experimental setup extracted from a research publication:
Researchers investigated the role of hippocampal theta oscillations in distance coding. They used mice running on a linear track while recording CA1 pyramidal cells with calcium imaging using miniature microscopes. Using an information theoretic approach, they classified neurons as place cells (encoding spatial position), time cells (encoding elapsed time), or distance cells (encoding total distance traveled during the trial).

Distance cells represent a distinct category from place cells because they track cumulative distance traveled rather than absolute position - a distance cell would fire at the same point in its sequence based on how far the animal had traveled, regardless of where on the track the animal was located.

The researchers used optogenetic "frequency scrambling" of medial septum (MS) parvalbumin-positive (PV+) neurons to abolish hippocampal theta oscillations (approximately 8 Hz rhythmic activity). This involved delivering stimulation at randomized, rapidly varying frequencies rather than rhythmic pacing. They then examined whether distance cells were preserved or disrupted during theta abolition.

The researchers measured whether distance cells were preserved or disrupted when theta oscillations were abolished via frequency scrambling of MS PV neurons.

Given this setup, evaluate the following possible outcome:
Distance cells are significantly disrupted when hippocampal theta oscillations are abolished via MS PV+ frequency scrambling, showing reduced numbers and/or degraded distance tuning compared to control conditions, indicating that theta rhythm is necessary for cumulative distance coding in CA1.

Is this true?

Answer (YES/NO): NO